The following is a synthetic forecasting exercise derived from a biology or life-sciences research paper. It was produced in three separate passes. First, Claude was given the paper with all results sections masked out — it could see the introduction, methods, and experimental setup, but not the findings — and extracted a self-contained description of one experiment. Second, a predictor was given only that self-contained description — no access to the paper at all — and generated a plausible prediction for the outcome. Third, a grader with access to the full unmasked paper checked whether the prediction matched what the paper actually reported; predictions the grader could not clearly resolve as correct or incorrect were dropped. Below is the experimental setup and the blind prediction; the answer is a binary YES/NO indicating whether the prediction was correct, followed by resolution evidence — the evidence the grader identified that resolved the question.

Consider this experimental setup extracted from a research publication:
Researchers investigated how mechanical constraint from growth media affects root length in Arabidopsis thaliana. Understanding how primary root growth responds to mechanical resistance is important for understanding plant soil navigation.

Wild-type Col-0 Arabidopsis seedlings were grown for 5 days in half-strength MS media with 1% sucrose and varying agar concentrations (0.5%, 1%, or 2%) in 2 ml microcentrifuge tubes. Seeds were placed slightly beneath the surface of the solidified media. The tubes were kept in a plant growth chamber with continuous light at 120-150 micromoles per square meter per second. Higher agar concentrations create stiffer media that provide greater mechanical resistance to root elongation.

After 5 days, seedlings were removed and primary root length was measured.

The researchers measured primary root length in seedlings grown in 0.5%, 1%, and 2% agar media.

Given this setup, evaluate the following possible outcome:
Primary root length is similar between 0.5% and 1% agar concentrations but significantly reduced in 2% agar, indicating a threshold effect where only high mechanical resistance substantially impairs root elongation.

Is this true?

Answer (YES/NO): NO